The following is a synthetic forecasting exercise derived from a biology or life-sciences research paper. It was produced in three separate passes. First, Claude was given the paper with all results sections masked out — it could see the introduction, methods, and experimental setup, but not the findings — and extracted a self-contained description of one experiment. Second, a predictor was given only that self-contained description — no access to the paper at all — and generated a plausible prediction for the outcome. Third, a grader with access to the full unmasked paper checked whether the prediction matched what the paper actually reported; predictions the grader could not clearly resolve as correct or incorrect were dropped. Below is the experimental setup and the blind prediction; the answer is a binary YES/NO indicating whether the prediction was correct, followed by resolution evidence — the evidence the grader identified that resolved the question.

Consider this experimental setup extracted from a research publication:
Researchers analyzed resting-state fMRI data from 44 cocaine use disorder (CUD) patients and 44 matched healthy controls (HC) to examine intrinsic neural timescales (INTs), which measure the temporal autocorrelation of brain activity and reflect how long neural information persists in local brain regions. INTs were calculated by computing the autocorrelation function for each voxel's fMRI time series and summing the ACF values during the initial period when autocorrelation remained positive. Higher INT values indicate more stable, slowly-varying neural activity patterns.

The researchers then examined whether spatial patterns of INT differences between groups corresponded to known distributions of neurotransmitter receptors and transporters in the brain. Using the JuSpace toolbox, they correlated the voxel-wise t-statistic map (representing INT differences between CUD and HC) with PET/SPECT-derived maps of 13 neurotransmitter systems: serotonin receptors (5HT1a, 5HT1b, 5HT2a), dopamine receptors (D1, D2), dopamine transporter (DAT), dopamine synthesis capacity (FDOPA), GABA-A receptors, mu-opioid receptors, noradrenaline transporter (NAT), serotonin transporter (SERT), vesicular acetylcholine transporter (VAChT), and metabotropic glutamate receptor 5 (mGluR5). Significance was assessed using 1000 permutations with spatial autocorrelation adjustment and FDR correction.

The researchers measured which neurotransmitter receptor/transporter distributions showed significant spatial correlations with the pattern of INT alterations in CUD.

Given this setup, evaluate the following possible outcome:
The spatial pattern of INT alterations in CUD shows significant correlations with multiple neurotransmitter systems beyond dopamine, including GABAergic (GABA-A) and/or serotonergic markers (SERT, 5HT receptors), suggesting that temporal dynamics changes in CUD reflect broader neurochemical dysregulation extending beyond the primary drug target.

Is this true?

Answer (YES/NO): YES